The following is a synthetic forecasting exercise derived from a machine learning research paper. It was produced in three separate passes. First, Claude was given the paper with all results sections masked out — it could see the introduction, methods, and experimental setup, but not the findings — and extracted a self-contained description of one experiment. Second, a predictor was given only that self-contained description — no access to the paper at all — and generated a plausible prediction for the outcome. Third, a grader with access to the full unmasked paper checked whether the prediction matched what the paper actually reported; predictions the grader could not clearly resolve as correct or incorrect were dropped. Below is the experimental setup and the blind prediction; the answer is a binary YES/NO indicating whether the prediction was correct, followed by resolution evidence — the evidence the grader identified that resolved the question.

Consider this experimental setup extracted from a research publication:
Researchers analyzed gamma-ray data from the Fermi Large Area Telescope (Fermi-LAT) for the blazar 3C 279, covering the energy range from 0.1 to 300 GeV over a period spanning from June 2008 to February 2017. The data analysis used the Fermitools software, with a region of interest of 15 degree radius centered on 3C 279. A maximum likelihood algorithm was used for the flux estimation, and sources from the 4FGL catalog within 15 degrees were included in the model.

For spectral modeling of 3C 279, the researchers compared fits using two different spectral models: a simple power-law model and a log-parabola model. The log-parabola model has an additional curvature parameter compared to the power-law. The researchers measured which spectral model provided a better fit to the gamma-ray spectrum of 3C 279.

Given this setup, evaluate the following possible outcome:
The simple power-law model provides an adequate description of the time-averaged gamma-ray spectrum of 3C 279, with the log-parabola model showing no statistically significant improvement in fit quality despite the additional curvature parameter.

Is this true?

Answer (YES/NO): NO